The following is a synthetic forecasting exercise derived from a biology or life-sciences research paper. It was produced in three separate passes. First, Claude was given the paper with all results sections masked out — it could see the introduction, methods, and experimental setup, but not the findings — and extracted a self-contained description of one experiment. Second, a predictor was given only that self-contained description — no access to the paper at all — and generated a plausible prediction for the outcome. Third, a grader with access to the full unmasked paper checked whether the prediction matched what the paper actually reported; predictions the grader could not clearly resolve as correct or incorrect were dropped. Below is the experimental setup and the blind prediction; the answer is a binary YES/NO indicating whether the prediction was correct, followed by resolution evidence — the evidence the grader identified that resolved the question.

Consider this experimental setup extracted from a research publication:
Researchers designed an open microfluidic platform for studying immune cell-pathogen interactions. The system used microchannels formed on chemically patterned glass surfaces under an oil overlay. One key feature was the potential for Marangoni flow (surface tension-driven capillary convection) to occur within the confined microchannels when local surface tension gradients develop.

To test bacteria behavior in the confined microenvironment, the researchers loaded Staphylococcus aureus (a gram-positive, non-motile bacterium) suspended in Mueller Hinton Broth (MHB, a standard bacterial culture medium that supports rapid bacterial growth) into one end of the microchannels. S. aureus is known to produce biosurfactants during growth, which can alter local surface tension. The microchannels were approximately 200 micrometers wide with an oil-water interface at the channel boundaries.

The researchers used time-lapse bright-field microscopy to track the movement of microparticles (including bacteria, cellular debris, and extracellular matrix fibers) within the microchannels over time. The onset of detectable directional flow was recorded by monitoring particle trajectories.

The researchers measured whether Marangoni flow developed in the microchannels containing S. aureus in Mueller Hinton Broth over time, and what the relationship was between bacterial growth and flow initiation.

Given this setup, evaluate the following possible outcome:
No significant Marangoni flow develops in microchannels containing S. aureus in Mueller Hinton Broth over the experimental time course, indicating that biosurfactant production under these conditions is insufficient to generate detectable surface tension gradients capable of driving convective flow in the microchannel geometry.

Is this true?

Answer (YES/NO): NO